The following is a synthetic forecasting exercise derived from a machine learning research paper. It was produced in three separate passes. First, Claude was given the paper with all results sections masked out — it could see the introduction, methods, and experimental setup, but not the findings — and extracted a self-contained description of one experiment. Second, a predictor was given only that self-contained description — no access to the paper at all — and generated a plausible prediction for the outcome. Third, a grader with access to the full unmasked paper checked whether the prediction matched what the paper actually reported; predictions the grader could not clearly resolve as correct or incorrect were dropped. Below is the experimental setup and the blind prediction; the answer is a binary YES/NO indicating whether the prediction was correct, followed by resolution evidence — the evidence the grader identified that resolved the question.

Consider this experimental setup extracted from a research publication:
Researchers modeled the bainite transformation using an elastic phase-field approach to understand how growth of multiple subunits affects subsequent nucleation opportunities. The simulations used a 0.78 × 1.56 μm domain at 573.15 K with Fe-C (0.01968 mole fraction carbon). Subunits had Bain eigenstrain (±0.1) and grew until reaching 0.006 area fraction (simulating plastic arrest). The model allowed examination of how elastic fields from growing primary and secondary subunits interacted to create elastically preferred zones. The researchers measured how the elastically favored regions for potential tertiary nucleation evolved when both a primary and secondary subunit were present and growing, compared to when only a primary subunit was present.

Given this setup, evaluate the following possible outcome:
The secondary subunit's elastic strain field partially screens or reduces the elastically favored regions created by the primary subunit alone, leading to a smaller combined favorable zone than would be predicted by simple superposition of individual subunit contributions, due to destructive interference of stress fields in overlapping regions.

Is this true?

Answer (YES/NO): NO